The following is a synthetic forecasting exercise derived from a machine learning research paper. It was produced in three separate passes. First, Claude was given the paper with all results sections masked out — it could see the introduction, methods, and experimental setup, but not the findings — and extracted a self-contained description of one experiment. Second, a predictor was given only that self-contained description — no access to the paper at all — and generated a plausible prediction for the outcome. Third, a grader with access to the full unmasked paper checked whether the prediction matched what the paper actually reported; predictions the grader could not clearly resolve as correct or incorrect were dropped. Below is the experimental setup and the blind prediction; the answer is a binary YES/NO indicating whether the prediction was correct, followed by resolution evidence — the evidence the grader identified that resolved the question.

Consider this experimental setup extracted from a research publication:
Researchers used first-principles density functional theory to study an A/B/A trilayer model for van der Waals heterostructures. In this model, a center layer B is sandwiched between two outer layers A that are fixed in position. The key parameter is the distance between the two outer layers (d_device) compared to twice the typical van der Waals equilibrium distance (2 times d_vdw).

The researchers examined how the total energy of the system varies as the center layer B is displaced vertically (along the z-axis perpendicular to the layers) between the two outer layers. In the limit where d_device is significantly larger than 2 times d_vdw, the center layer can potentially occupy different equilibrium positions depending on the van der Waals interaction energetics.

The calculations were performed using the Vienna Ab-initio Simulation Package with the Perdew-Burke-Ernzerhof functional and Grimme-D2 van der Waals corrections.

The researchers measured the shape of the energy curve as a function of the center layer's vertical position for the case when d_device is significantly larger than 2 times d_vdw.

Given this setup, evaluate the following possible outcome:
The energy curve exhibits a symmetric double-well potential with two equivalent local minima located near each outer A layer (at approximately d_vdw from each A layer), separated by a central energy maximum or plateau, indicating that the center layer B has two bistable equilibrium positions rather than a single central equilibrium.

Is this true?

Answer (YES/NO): YES